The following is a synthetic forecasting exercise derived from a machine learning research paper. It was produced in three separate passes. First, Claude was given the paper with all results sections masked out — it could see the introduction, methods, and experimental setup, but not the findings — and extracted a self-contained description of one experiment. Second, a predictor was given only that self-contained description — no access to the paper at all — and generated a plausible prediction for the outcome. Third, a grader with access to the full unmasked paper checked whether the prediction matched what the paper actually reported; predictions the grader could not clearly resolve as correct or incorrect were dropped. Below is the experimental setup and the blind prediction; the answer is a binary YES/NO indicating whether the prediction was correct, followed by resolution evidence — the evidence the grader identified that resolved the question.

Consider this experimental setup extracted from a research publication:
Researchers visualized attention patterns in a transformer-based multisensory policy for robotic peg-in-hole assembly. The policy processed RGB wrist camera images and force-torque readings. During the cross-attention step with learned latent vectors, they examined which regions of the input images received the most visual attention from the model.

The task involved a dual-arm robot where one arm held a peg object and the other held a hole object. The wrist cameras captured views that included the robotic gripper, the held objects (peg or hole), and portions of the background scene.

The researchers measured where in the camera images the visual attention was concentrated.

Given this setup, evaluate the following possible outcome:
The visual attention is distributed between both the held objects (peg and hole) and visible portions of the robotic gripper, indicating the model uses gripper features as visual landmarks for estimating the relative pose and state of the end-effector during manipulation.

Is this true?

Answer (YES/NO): NO